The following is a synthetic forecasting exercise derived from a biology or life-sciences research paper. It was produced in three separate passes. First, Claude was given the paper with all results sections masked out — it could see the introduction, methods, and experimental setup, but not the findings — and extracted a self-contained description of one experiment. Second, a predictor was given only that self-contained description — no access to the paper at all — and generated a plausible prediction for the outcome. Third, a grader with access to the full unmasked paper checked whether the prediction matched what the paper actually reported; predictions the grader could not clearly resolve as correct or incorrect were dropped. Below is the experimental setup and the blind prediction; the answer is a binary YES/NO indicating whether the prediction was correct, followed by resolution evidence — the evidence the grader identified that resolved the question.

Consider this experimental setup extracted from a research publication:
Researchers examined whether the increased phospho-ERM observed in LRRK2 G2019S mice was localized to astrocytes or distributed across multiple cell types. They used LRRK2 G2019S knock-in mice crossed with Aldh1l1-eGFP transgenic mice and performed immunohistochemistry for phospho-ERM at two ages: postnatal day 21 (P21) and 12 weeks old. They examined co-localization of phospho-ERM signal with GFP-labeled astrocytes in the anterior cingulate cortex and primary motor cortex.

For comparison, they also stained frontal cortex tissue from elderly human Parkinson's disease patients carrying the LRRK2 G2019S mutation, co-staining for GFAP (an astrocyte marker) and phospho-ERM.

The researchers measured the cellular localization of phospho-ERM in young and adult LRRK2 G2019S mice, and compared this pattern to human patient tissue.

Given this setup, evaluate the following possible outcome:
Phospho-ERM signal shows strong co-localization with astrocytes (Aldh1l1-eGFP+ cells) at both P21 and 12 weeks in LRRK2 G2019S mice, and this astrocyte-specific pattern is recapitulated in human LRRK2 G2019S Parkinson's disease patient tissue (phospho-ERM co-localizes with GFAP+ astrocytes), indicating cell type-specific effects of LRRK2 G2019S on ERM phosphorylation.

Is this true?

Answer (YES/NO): NO